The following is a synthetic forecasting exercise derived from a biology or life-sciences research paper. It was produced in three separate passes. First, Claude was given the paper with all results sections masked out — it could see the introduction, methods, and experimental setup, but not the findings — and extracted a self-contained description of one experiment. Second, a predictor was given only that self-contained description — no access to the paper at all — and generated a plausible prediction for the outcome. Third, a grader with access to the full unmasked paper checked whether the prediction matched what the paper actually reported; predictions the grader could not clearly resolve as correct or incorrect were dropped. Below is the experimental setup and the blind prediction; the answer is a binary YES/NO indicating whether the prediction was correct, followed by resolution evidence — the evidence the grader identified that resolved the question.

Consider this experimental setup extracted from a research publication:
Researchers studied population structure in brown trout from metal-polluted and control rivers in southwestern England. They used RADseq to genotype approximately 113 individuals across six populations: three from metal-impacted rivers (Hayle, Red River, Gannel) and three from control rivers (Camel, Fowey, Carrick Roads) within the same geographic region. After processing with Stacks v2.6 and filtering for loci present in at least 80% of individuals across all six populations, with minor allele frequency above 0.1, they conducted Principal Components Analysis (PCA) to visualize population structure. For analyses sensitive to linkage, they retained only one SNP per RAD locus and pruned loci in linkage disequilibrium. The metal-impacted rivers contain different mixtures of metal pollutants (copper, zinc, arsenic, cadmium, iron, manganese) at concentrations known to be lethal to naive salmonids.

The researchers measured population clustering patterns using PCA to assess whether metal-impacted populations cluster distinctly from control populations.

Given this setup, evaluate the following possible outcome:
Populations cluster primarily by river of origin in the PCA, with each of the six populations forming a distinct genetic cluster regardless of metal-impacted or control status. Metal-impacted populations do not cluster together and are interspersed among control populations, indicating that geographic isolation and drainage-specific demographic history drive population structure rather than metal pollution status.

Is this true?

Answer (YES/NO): NO